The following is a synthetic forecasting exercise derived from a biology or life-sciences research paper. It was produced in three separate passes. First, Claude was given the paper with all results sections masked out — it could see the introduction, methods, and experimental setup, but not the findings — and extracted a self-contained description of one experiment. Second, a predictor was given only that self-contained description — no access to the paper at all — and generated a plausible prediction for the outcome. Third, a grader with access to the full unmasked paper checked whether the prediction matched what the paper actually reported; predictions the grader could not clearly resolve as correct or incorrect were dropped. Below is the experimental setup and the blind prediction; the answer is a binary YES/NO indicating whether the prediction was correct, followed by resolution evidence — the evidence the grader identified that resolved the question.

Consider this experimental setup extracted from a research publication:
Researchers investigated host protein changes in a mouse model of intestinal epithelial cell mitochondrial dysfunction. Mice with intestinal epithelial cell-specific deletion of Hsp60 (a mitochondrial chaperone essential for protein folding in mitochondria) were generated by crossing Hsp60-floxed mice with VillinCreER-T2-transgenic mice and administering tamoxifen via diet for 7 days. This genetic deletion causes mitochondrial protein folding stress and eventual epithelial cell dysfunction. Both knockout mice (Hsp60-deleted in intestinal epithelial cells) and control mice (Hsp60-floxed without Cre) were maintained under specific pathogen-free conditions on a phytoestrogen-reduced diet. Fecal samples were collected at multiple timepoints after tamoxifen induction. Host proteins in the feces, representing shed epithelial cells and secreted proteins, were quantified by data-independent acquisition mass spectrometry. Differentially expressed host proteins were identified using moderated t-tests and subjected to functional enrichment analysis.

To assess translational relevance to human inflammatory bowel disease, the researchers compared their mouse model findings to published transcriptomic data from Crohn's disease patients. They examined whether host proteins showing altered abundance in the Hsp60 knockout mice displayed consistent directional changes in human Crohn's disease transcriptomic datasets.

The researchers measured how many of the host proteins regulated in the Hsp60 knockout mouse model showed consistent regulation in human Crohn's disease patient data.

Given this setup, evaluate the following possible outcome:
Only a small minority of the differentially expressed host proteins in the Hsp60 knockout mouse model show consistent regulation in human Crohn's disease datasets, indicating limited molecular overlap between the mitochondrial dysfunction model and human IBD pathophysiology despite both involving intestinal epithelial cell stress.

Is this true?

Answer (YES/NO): YES